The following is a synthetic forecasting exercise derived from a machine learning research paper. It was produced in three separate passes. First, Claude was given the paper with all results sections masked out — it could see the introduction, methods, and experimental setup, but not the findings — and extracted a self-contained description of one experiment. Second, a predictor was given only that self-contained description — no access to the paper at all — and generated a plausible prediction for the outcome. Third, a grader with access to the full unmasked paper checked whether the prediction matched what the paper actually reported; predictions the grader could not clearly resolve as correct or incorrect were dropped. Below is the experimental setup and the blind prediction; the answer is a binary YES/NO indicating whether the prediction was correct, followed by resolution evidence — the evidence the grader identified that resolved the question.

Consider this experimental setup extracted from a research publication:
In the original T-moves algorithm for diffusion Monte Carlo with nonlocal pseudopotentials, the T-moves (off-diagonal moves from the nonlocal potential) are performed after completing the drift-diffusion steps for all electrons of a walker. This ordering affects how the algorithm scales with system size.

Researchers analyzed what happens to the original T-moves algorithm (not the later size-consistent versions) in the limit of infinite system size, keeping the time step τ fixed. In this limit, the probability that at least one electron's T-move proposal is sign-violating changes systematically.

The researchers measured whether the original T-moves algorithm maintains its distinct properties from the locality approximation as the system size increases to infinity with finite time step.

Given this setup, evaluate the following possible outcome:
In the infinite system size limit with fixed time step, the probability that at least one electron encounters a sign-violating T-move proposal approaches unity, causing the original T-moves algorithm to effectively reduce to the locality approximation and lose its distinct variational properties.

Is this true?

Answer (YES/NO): YES